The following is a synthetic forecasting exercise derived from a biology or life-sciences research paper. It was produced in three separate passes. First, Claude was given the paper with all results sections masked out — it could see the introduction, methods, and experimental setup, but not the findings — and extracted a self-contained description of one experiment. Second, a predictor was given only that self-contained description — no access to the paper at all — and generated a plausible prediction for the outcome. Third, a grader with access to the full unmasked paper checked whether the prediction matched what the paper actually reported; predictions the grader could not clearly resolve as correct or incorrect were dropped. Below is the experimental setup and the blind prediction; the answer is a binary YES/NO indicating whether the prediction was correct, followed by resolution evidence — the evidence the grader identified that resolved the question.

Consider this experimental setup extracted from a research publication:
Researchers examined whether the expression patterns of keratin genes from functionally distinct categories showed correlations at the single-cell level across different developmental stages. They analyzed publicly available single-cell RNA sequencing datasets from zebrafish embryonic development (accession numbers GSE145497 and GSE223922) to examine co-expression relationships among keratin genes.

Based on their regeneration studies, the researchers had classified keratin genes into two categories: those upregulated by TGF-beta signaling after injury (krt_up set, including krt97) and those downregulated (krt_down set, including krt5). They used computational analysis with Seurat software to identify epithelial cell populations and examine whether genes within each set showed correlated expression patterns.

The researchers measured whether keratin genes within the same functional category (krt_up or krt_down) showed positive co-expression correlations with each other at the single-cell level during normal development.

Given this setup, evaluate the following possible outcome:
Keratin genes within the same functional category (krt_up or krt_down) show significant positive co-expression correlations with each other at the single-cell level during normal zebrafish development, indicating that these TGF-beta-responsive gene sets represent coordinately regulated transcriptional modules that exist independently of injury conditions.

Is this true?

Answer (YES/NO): YES